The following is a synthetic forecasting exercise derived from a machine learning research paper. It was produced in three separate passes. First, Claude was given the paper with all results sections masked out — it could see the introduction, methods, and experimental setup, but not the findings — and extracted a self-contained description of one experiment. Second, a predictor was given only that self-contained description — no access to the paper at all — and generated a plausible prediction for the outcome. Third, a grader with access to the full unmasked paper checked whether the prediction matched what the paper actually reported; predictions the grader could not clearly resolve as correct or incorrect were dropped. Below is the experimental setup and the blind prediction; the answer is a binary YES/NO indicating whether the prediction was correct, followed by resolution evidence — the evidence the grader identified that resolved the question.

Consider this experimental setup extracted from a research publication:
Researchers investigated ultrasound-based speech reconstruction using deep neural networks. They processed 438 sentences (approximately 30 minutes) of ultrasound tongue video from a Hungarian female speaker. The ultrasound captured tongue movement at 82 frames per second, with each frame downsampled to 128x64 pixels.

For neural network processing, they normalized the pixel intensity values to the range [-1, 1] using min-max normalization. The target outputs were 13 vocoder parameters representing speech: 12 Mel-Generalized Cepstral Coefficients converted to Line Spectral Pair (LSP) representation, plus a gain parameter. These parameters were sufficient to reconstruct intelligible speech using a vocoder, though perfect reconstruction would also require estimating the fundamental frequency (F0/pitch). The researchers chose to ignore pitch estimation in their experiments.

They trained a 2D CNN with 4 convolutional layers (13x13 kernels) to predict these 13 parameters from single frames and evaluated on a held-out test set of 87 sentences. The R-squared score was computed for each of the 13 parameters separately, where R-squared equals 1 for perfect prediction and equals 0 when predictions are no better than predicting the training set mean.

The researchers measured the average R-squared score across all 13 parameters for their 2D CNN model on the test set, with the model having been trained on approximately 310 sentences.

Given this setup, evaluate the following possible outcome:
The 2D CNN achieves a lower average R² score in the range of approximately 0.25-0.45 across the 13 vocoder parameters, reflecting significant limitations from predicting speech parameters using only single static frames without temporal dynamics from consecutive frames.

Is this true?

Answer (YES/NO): NO